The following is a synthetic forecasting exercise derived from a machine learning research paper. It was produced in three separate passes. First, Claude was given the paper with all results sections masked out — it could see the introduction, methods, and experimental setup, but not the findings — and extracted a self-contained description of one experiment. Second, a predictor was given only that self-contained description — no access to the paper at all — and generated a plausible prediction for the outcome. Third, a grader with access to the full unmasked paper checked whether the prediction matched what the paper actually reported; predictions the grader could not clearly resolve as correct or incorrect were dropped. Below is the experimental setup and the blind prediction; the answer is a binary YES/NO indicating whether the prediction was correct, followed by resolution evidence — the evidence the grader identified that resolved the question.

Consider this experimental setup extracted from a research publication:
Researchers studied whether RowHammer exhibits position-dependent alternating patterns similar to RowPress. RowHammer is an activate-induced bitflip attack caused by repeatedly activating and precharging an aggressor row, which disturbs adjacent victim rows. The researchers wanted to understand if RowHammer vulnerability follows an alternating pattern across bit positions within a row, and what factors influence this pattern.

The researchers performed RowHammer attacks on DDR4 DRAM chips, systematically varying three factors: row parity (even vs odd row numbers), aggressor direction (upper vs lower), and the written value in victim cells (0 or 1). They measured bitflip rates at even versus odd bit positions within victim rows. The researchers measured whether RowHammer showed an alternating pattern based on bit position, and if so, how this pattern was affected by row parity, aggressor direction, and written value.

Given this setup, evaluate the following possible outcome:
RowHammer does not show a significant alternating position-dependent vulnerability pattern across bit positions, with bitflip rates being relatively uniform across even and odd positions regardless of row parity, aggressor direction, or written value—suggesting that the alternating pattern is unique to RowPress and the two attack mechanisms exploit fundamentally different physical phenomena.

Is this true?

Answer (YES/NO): NO